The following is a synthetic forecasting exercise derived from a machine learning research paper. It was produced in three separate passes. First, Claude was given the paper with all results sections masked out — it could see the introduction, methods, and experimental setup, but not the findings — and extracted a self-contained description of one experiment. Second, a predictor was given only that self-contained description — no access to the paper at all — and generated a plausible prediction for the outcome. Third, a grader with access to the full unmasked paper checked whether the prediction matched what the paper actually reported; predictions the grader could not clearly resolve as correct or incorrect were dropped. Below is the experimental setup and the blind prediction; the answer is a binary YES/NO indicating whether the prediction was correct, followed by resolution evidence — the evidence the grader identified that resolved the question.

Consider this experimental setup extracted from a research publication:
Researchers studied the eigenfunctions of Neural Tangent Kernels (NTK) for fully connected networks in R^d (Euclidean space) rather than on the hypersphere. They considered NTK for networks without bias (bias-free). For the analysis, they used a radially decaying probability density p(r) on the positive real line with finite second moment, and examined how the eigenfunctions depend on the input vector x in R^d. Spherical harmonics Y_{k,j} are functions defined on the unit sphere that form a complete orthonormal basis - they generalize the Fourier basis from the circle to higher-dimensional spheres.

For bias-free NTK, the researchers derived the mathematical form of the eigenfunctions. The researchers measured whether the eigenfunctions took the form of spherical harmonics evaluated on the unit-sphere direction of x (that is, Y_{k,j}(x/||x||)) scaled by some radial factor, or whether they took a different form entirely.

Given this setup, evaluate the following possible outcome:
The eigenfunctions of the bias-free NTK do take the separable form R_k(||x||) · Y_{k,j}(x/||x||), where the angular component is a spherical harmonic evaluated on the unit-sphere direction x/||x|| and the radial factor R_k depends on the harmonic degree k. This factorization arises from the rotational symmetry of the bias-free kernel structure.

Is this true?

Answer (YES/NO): NO